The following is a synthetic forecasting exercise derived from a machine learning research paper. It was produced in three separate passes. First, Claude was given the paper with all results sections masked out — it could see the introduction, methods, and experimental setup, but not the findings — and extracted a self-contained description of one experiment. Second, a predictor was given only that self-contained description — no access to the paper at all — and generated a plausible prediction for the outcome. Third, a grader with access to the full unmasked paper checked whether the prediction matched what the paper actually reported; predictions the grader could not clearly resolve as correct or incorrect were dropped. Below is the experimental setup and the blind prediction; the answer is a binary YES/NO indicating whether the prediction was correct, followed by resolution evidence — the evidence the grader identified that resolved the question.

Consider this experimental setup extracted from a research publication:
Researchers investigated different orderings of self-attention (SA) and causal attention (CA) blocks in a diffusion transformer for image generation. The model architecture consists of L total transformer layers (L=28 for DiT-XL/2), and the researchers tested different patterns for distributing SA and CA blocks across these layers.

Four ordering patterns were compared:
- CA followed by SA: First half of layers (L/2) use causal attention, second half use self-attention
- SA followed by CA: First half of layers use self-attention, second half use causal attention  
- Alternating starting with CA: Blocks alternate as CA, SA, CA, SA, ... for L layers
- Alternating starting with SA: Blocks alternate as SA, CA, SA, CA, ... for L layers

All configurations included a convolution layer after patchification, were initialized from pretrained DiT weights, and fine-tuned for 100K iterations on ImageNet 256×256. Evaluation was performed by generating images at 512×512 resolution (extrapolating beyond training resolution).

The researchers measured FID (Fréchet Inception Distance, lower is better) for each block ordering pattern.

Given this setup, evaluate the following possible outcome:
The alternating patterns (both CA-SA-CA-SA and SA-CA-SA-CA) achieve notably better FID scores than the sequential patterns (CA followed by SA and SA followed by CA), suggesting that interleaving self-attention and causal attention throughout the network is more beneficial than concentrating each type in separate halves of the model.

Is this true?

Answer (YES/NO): YES